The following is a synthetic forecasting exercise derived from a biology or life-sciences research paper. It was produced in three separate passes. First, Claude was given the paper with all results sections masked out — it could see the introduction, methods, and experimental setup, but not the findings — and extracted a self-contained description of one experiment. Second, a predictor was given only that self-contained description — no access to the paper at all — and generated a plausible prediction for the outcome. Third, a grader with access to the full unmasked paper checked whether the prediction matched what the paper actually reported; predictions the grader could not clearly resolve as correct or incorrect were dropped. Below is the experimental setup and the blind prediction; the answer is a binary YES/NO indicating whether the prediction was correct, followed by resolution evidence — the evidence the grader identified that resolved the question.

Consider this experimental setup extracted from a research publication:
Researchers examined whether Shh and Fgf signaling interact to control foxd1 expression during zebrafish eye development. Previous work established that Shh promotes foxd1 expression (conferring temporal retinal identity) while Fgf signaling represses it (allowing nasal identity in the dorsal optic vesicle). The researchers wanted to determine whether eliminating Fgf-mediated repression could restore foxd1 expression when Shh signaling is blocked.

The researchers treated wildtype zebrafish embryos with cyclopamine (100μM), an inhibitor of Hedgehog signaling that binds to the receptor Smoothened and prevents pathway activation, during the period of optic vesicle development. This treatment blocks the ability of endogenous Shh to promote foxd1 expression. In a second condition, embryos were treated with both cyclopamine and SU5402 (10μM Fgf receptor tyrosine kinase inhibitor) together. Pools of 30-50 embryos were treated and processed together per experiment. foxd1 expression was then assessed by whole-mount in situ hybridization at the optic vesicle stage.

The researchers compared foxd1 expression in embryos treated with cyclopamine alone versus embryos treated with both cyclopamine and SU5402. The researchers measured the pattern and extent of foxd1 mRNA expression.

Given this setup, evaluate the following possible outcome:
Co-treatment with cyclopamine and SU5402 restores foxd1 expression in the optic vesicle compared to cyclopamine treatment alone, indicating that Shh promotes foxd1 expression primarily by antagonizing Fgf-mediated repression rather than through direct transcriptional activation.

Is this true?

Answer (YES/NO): NO